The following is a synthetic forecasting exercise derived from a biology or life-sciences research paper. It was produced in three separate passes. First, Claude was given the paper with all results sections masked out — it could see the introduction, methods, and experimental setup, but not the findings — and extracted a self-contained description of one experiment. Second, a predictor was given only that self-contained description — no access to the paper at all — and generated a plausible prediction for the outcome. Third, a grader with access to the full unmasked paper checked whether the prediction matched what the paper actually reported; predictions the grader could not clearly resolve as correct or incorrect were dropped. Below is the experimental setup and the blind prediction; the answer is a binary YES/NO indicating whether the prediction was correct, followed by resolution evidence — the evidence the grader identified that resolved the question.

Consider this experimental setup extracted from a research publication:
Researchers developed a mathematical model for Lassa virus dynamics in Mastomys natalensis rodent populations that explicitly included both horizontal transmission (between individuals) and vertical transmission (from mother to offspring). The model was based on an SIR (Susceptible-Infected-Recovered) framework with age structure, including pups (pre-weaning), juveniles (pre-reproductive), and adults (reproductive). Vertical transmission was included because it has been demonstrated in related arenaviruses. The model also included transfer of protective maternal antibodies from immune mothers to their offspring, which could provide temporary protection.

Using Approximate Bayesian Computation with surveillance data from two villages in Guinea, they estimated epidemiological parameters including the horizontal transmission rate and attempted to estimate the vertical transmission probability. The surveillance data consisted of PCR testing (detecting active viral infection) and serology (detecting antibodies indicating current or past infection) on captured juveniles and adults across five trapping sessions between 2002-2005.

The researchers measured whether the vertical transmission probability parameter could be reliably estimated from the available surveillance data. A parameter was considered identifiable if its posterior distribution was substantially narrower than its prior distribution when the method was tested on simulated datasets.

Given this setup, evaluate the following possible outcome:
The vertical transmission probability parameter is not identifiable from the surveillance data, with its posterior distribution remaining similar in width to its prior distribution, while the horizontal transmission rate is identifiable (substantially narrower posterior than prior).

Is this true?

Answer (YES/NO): YES